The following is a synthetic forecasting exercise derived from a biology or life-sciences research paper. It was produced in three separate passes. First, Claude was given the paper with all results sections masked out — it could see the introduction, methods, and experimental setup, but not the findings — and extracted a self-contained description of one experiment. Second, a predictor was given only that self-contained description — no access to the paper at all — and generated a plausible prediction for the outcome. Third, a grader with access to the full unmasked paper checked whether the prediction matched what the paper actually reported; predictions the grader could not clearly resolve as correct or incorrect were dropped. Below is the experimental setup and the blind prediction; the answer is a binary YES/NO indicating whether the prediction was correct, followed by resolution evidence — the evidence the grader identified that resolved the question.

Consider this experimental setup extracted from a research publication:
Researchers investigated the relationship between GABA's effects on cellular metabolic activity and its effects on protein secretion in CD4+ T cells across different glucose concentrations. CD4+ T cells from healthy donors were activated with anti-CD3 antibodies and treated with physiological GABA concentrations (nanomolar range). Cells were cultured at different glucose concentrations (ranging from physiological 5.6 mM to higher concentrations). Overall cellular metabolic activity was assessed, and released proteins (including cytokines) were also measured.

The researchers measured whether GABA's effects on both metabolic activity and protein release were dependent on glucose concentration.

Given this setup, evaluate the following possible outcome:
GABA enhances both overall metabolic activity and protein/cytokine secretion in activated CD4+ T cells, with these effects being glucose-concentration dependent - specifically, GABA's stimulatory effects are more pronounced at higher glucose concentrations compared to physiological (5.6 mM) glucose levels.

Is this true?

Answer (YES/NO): NO